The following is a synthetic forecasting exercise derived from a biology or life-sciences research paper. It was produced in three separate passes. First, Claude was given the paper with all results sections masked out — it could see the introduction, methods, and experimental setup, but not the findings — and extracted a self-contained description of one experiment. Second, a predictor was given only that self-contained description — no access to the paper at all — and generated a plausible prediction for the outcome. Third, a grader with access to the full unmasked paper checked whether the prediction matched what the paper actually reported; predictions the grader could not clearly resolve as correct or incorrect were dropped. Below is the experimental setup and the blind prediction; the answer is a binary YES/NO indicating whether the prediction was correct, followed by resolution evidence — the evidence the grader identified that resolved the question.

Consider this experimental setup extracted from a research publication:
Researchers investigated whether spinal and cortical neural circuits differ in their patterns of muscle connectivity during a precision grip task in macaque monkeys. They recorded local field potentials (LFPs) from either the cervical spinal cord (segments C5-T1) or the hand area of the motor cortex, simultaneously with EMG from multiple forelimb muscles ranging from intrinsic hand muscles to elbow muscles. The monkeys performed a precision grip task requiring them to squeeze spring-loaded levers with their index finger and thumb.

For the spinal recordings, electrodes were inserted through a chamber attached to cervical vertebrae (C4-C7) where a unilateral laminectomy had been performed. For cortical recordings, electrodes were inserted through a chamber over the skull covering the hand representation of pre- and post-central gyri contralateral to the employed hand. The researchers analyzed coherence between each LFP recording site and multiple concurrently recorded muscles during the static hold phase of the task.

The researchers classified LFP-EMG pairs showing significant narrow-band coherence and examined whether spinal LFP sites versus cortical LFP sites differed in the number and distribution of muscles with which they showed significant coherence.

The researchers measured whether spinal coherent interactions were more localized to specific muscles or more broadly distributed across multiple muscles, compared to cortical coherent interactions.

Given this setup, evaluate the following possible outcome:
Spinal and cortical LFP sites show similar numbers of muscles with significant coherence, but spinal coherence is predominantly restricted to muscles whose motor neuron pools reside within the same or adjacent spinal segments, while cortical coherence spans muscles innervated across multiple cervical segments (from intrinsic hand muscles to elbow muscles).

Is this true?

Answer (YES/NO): NO